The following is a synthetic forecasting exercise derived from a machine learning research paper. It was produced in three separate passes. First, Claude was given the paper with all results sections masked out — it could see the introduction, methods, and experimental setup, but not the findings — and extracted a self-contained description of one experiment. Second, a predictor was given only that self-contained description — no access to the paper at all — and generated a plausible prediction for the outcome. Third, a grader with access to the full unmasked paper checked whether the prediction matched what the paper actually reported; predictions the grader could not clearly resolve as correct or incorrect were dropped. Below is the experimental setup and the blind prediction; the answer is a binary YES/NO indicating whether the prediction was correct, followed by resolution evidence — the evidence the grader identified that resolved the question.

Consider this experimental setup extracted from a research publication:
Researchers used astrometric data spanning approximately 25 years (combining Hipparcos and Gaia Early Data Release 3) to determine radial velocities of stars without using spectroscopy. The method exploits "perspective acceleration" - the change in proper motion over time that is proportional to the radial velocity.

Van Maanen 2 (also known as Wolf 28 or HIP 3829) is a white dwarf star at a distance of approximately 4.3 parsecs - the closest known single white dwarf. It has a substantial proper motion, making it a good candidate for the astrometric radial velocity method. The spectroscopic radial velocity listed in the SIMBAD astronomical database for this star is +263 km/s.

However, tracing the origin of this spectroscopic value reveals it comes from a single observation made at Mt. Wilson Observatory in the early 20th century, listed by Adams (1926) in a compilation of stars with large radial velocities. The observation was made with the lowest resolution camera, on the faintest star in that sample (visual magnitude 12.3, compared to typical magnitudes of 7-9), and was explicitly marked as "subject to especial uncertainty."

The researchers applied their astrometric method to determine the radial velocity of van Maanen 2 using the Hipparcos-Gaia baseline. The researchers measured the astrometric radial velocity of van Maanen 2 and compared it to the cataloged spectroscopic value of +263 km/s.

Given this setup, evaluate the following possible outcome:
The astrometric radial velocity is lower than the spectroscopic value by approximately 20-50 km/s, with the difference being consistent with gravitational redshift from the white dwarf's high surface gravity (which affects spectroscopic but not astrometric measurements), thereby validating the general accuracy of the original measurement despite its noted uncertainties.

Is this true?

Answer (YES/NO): NO